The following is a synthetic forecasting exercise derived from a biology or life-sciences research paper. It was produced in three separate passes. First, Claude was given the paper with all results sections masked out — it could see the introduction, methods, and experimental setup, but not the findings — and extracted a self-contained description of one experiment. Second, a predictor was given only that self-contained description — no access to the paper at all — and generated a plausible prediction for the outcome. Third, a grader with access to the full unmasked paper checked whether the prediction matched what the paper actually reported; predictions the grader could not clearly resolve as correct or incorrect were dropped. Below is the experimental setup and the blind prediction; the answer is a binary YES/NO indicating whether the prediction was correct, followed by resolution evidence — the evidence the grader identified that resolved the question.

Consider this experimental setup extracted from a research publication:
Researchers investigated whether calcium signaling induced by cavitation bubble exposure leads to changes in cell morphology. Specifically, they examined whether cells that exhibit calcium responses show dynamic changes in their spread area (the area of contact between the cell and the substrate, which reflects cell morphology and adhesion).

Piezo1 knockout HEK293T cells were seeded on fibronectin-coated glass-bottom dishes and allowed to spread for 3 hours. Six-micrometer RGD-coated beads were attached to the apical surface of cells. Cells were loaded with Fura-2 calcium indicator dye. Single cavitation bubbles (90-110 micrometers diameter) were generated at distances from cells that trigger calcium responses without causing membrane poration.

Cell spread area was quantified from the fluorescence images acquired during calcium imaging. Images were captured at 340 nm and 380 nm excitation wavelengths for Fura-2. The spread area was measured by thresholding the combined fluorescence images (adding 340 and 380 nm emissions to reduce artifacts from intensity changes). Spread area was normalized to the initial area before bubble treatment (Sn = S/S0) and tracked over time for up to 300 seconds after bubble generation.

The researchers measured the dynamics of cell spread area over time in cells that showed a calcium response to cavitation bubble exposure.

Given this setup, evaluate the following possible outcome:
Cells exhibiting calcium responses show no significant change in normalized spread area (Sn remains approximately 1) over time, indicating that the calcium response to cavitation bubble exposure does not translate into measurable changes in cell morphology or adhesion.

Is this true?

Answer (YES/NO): NO